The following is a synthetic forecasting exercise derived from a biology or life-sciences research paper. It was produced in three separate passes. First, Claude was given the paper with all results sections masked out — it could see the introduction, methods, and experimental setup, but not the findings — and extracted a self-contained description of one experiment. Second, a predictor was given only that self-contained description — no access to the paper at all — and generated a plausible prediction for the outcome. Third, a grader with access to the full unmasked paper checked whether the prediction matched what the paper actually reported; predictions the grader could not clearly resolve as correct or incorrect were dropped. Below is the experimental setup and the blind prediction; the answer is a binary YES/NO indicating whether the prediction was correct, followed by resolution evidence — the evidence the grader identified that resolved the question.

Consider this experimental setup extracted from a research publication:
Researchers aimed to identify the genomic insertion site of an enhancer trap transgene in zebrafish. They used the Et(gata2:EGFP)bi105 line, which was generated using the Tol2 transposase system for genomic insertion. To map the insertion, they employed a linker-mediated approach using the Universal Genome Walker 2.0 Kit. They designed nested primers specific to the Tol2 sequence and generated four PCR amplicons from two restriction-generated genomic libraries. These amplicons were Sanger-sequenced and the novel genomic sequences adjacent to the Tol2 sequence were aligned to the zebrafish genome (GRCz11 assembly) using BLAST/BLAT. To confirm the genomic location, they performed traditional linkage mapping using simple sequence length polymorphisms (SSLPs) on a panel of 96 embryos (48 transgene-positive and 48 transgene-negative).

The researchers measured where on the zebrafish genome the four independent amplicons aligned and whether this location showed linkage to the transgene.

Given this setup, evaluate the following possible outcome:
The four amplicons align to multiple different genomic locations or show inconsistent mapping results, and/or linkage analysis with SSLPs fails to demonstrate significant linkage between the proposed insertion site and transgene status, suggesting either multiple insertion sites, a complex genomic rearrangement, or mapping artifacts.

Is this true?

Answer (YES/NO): NO